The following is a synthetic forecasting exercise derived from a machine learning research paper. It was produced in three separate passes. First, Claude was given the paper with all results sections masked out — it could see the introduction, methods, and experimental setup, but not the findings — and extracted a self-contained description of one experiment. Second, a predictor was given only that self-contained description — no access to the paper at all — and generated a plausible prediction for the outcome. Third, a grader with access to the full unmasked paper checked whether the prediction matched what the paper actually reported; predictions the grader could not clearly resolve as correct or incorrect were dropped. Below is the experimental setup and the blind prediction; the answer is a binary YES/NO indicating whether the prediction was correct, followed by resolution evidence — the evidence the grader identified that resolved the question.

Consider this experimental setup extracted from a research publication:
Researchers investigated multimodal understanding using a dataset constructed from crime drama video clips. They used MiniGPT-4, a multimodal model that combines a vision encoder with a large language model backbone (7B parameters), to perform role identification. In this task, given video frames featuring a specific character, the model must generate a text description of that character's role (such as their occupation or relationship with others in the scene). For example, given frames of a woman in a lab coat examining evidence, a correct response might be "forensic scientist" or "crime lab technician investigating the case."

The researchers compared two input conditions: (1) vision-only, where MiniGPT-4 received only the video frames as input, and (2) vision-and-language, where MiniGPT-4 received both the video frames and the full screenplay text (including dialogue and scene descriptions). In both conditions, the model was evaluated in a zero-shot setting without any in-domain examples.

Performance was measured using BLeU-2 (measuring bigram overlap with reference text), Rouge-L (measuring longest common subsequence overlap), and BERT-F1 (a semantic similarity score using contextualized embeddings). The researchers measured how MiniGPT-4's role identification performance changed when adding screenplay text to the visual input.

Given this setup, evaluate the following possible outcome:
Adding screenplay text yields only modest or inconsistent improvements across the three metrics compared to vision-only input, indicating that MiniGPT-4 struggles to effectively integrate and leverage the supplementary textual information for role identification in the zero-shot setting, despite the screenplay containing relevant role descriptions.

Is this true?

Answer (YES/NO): NO